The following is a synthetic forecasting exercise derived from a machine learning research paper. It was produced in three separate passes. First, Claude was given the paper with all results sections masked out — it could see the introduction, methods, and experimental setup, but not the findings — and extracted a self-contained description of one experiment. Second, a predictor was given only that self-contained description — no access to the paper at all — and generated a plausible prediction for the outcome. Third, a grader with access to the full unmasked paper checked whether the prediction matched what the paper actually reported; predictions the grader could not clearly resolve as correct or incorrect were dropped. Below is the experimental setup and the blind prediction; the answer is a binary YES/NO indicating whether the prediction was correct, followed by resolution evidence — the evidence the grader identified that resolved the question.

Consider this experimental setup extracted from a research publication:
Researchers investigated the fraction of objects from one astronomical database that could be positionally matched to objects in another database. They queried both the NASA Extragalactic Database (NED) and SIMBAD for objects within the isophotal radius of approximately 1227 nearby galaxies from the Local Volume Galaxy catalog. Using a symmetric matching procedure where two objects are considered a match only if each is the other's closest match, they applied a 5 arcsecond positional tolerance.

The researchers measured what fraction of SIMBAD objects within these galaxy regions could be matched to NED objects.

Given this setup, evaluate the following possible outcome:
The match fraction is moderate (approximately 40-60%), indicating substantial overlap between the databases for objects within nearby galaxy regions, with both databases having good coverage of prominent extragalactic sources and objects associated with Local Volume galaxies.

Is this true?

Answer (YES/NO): NO